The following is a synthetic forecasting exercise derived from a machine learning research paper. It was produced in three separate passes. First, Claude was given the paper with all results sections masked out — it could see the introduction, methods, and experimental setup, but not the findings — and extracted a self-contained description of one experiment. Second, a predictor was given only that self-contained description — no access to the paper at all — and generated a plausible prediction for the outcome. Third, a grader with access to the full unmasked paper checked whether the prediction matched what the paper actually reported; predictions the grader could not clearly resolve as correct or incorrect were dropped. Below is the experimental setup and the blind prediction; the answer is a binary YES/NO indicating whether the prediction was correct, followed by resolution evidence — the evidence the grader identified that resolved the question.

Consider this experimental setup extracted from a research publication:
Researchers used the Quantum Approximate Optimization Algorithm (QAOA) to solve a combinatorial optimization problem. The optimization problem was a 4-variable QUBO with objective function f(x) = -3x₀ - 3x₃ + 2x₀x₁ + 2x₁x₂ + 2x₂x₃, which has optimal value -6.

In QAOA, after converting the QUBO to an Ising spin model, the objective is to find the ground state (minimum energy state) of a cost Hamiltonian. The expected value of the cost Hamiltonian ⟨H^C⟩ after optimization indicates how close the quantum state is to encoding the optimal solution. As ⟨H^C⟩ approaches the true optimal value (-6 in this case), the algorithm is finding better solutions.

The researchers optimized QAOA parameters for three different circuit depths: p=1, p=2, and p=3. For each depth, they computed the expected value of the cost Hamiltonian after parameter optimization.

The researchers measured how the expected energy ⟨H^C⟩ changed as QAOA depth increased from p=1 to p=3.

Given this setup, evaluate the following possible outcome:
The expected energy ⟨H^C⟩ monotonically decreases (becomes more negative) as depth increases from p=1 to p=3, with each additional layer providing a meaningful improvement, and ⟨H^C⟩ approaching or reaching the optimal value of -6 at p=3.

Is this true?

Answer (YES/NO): NO